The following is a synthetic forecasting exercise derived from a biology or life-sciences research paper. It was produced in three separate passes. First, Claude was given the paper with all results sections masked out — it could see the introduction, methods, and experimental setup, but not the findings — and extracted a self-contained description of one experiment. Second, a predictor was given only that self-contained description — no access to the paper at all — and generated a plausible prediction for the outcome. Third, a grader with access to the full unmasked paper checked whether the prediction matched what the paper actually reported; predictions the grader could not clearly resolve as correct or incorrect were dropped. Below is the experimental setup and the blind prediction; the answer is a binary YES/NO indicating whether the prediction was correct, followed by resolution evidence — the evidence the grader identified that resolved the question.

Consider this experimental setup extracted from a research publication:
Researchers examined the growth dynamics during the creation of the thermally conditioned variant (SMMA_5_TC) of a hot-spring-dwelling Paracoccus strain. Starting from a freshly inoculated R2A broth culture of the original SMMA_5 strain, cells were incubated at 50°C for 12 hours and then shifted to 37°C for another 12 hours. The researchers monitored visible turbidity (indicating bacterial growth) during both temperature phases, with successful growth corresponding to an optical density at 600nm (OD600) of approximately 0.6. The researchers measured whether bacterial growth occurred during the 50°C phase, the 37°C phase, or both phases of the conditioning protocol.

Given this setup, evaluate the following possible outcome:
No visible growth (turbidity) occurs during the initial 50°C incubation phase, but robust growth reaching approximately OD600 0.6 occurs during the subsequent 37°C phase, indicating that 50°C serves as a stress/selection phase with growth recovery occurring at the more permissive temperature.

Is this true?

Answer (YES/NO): YES